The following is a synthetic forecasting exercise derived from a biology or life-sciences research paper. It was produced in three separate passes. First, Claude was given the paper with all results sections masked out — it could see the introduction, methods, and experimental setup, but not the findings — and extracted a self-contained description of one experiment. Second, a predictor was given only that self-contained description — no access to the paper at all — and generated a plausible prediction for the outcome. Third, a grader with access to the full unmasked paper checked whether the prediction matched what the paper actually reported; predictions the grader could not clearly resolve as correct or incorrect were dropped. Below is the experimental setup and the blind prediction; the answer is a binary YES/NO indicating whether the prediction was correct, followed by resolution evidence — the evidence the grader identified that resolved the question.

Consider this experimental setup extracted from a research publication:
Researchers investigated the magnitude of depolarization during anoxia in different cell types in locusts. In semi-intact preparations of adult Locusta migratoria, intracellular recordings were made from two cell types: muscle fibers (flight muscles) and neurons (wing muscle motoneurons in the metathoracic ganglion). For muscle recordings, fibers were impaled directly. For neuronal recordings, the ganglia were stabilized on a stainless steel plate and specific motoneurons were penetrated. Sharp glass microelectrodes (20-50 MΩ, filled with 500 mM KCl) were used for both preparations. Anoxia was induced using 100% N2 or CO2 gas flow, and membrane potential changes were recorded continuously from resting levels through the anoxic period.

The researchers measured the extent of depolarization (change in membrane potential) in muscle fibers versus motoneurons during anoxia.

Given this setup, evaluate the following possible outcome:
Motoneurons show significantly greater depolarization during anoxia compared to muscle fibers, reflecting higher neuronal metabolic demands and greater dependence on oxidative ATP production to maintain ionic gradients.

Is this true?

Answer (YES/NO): NO